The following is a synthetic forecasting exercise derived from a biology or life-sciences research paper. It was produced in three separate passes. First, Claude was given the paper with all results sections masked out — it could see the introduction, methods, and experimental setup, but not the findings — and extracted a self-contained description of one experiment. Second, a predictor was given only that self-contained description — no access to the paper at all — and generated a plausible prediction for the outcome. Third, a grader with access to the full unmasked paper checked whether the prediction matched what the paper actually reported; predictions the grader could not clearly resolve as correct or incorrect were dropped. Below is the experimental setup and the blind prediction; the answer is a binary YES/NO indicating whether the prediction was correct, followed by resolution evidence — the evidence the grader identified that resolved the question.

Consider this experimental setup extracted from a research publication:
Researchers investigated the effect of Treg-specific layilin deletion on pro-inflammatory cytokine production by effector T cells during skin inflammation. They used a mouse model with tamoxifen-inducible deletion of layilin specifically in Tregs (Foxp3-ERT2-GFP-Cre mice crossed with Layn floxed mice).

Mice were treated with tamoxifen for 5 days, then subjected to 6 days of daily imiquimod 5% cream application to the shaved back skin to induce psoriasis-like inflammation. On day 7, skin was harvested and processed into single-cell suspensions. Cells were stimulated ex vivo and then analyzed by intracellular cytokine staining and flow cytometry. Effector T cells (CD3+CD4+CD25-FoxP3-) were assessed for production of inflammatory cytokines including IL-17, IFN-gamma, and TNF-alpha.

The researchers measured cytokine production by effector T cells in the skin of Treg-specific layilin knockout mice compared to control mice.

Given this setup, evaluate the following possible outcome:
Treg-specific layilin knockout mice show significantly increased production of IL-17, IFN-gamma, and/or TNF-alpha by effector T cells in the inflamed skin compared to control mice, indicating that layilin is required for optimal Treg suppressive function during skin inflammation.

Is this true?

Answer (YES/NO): NO